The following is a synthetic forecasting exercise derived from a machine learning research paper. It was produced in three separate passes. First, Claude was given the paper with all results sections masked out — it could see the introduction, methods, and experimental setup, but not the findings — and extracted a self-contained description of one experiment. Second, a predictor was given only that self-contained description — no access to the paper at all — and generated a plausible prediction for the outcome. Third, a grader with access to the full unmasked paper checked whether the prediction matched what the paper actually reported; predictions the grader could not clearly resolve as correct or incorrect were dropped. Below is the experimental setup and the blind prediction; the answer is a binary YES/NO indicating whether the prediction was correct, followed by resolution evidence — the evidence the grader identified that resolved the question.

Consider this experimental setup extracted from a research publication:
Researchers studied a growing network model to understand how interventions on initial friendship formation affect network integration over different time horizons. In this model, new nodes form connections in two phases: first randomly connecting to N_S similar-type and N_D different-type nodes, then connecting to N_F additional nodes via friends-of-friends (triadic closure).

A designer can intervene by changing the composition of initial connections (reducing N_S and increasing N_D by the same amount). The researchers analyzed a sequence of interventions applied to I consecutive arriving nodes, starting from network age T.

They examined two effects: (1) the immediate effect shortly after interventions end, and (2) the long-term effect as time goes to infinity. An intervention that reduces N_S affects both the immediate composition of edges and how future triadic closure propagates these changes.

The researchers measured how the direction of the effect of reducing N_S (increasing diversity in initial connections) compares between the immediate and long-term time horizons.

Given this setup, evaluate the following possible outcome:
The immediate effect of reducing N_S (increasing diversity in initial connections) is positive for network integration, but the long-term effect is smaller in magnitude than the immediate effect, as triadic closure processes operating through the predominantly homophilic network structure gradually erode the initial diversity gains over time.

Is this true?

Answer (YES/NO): NO